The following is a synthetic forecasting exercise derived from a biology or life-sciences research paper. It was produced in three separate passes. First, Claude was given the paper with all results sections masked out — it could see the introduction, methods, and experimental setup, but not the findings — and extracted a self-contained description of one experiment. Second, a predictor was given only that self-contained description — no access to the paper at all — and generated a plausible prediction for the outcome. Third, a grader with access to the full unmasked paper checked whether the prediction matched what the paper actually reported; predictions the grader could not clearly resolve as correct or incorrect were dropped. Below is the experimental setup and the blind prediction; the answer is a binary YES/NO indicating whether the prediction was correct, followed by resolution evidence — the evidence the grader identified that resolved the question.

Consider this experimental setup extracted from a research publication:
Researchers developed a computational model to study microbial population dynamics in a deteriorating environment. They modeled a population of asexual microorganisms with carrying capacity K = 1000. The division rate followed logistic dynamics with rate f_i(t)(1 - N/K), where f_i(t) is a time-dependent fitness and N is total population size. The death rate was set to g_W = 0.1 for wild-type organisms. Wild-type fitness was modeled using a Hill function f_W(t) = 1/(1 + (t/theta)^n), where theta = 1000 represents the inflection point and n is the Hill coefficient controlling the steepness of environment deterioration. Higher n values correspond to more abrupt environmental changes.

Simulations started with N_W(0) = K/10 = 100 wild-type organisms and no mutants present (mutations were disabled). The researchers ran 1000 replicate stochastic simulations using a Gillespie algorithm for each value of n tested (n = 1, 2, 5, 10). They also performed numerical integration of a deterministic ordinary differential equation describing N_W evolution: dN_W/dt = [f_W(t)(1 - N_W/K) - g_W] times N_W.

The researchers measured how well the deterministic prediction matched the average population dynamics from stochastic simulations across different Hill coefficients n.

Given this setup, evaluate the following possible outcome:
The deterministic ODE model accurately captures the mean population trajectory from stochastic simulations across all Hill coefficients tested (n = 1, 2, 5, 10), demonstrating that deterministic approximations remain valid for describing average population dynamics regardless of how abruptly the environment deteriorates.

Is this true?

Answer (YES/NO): YES